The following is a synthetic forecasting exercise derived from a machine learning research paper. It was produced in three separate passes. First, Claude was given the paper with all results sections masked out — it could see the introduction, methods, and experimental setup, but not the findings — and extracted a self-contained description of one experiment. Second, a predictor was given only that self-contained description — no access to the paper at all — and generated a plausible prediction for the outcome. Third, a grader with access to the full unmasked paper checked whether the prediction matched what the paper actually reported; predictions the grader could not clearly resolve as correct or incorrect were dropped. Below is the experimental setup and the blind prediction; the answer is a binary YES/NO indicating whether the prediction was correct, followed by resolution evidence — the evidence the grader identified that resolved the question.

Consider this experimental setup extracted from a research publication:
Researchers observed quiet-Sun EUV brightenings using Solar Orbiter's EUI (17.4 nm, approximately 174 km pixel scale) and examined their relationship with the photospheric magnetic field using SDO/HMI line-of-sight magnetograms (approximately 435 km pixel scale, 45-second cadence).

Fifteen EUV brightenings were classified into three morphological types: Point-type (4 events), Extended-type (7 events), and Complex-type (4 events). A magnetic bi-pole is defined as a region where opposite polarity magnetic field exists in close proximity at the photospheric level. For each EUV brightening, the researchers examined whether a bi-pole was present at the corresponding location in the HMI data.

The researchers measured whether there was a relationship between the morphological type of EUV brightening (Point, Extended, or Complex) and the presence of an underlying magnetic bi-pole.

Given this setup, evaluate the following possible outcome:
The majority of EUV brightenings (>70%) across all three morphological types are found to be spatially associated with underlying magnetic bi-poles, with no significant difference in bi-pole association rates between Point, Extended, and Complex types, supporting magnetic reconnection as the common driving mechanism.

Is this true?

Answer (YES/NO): NO